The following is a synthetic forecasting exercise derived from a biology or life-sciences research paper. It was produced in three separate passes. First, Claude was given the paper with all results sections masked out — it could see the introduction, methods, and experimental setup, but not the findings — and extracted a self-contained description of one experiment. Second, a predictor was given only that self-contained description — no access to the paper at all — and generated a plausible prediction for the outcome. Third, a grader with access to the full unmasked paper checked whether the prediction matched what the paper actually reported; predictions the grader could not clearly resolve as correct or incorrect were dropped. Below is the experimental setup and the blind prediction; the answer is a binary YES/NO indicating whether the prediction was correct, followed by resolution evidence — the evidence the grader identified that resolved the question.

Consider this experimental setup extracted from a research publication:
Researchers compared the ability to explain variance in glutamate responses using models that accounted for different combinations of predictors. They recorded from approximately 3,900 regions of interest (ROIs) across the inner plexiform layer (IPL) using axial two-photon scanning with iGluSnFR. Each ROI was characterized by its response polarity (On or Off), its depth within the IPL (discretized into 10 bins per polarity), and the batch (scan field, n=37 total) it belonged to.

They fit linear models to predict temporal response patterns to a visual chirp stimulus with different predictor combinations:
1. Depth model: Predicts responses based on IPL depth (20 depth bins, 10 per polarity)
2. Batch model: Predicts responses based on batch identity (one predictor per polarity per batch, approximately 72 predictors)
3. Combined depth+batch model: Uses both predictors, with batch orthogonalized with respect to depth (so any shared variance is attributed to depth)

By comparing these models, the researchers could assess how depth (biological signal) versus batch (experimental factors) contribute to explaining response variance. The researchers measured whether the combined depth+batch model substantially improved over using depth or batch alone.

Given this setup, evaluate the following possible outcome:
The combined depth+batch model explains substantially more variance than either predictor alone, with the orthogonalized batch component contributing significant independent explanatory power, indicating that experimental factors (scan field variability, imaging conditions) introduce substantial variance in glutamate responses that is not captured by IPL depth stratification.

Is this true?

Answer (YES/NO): NO